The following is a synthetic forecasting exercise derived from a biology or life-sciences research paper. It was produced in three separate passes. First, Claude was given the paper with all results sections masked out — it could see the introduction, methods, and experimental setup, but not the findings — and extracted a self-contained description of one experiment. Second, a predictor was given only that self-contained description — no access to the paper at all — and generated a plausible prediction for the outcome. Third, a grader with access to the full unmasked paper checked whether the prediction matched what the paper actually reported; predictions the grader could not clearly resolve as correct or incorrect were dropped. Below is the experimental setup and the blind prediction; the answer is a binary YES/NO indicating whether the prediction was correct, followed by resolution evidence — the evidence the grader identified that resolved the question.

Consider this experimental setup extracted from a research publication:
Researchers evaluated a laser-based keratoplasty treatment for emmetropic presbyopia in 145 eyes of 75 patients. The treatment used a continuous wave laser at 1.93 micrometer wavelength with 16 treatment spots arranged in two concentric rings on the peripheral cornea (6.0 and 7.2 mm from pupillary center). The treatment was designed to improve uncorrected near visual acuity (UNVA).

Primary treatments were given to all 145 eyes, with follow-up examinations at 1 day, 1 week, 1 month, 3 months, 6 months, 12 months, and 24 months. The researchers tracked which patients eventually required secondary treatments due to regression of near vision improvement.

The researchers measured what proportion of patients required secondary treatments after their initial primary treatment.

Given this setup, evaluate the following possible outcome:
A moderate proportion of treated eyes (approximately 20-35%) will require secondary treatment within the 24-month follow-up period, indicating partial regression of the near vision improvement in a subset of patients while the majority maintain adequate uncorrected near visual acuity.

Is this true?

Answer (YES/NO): NO